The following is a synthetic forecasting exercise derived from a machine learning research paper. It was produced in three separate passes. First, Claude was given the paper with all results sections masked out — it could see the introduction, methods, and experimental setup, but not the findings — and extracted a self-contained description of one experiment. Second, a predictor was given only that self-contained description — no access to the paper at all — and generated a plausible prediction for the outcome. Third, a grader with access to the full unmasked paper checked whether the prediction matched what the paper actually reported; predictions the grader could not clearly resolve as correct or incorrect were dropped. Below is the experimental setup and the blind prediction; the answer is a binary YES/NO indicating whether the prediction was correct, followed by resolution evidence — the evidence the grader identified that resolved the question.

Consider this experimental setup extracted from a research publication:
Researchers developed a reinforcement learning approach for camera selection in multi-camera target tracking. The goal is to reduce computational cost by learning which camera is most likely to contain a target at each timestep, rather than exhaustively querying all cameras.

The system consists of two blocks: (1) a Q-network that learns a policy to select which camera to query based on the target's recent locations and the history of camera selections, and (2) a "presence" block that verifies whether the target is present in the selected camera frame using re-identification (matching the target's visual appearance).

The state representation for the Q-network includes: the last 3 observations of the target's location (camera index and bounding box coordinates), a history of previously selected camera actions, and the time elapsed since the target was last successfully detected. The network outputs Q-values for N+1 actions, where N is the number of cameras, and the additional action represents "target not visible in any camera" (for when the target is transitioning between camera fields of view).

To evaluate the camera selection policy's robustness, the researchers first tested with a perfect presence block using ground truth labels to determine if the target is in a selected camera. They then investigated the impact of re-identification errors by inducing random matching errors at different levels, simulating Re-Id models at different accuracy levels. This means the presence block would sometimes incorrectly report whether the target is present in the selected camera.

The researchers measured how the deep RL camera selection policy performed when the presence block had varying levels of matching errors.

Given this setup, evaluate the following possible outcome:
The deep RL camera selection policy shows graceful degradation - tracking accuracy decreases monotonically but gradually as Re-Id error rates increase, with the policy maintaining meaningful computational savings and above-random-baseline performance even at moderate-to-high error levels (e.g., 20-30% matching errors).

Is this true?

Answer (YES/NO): NO